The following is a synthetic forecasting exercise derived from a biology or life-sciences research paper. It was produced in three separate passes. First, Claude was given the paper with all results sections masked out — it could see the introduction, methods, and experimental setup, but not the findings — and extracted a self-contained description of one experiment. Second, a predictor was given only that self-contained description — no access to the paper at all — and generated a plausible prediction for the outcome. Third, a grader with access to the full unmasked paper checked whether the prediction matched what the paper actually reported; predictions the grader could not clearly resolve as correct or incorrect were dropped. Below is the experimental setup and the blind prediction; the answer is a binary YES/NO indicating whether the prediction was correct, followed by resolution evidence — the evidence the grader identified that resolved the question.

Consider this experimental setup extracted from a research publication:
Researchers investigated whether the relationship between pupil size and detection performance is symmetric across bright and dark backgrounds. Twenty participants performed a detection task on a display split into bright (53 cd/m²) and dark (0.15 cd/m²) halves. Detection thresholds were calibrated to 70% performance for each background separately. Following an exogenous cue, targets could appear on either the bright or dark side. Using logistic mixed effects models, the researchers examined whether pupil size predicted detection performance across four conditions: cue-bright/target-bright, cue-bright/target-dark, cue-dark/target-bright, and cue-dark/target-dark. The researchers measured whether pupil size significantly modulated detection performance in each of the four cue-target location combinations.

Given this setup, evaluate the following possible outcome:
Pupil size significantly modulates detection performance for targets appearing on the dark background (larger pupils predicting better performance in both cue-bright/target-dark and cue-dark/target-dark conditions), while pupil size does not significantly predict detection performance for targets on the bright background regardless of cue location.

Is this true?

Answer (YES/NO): NO